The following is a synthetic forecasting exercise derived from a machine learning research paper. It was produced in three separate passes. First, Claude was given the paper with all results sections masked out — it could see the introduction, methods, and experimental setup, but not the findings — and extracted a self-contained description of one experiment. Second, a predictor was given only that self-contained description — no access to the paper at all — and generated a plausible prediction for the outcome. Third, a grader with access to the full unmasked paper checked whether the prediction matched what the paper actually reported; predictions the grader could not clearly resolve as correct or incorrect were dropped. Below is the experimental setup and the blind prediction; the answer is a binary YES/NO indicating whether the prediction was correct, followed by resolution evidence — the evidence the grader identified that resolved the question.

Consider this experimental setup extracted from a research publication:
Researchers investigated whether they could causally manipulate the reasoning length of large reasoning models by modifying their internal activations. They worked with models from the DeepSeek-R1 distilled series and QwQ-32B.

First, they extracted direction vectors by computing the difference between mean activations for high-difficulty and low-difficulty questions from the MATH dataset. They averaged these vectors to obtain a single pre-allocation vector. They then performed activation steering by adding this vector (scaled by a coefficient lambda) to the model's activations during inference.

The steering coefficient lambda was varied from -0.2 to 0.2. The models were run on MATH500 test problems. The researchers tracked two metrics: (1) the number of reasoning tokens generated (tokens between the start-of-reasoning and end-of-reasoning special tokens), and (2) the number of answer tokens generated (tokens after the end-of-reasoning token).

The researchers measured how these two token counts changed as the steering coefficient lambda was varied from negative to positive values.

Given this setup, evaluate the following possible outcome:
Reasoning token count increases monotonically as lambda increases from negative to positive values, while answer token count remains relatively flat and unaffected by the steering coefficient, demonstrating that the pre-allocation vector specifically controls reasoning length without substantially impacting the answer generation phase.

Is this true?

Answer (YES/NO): YES